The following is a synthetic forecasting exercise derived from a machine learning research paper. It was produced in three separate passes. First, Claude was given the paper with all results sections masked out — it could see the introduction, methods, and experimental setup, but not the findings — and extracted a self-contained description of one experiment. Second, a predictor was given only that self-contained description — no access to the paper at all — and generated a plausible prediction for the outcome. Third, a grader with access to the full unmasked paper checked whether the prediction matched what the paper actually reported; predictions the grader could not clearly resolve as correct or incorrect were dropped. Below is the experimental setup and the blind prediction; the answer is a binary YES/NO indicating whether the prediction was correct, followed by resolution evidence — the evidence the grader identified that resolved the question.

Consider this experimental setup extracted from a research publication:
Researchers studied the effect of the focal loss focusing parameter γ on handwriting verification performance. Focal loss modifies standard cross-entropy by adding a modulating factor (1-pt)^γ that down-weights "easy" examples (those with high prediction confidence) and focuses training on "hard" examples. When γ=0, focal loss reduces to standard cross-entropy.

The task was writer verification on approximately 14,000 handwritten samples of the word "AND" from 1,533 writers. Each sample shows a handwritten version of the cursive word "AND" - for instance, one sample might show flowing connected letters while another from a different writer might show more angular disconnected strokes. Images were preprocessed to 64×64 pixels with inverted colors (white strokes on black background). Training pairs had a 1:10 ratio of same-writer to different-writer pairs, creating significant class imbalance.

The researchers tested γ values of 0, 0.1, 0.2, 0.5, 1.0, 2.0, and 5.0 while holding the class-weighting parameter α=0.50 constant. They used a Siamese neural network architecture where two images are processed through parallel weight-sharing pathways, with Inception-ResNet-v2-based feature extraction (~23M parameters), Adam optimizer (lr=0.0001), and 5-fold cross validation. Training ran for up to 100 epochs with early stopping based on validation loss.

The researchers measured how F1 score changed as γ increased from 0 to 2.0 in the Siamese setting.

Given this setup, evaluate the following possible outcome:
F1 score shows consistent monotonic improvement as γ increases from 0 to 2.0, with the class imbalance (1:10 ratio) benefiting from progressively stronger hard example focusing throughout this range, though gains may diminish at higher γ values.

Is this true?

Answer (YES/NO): NO